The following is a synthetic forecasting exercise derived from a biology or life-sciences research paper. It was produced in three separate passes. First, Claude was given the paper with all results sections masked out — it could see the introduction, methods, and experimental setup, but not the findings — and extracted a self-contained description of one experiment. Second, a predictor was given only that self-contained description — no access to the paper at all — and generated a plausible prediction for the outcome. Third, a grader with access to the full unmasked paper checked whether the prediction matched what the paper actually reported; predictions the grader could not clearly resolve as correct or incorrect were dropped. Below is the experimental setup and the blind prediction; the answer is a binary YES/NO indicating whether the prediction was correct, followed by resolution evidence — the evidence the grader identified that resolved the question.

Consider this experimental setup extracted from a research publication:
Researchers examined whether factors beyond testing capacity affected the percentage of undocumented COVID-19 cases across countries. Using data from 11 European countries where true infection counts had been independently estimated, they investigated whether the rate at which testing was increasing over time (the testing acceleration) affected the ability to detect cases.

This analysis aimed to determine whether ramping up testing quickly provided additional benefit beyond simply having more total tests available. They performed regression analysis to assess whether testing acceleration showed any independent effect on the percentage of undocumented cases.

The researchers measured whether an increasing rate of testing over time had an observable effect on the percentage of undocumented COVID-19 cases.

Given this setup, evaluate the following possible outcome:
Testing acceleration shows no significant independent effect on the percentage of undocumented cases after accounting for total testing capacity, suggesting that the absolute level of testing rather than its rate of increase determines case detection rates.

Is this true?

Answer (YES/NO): YES